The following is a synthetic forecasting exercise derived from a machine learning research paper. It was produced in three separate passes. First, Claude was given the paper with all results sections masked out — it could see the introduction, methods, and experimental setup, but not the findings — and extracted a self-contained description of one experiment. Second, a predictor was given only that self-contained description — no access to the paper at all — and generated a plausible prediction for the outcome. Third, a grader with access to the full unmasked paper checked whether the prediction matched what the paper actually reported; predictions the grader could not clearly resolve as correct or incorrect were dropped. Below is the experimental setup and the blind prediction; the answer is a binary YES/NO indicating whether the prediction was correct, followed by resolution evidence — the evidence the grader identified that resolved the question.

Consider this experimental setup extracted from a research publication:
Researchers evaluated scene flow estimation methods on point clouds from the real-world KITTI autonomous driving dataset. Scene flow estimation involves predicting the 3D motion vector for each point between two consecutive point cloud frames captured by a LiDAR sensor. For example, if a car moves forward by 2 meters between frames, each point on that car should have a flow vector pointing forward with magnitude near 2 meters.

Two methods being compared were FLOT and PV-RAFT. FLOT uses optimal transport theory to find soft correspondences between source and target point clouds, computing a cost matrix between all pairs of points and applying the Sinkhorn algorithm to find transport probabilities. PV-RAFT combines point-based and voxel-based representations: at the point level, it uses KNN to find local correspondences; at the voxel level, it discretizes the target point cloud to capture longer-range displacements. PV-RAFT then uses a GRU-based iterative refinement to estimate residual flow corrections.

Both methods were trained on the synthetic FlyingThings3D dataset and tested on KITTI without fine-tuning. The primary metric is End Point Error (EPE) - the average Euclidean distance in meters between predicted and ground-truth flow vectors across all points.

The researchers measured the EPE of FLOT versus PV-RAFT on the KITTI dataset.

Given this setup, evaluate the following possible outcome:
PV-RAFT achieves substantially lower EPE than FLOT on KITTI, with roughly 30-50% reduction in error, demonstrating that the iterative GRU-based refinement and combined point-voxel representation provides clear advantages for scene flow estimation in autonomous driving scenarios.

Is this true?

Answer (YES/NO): NO